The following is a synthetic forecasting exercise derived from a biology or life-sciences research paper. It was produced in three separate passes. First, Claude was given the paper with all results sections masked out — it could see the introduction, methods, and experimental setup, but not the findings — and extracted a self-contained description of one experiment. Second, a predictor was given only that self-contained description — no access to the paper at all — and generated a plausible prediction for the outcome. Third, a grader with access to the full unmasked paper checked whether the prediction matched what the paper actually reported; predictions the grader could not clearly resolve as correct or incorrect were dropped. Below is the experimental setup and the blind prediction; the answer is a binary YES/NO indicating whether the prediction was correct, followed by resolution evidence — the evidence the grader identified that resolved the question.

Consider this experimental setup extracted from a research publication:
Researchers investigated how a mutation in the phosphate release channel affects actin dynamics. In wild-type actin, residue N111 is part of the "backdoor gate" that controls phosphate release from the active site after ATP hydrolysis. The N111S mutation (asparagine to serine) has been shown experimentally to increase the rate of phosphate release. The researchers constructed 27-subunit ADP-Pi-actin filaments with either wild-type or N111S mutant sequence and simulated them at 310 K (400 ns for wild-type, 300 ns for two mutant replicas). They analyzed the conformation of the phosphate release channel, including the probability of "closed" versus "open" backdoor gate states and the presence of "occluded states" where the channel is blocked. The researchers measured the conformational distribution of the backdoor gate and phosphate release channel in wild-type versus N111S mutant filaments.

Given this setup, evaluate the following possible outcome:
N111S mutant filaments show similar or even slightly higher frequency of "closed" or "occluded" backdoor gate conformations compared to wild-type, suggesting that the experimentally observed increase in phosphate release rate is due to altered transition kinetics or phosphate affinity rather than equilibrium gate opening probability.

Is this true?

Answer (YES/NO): NO